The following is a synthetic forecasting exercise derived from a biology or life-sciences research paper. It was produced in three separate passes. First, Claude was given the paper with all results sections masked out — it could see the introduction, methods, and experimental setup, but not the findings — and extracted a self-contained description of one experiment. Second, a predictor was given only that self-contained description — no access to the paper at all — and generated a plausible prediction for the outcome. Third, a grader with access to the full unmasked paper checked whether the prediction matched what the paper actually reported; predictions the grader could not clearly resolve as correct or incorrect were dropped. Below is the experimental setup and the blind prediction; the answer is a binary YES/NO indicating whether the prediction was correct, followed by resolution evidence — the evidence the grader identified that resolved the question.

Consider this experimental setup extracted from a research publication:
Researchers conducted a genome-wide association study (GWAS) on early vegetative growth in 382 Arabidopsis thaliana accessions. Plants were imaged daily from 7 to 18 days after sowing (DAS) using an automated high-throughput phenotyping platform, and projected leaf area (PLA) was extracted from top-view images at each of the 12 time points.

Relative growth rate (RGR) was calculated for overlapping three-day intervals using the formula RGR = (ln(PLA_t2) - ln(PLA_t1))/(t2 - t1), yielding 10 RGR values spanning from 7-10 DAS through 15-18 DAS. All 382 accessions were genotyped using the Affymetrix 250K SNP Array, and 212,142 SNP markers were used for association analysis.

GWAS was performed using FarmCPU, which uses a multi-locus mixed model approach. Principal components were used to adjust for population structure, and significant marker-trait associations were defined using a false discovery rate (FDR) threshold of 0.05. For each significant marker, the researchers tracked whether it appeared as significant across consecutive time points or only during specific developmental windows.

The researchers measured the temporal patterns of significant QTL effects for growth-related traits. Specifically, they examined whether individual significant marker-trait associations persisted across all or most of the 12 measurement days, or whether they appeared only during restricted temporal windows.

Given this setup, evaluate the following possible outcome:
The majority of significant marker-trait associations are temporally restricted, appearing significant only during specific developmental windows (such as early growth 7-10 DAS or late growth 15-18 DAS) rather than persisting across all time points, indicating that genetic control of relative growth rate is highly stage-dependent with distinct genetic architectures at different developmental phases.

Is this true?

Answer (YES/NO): YES